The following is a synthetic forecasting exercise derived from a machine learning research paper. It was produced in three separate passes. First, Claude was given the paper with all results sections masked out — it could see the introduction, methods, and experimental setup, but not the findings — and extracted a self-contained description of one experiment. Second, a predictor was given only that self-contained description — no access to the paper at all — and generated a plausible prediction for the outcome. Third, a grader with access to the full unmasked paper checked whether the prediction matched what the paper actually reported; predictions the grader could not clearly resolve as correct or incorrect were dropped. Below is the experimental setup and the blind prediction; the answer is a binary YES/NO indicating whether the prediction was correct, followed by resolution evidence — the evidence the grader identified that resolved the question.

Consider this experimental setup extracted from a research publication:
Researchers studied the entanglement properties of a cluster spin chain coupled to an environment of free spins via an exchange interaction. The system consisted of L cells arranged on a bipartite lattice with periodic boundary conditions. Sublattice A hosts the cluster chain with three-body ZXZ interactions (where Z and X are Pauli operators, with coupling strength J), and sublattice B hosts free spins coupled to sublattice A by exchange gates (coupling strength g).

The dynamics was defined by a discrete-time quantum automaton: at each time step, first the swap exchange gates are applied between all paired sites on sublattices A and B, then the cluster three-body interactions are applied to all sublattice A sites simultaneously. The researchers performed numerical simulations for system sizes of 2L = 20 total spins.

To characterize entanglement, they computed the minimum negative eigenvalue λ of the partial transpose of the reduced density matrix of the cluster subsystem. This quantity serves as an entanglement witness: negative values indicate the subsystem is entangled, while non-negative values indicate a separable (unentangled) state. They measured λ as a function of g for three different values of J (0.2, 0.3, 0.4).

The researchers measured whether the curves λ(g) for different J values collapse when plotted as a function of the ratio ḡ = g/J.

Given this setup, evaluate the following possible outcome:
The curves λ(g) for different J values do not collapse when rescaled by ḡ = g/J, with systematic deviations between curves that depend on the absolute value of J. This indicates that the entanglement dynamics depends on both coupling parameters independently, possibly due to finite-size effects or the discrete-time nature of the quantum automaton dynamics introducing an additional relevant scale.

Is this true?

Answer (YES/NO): NO